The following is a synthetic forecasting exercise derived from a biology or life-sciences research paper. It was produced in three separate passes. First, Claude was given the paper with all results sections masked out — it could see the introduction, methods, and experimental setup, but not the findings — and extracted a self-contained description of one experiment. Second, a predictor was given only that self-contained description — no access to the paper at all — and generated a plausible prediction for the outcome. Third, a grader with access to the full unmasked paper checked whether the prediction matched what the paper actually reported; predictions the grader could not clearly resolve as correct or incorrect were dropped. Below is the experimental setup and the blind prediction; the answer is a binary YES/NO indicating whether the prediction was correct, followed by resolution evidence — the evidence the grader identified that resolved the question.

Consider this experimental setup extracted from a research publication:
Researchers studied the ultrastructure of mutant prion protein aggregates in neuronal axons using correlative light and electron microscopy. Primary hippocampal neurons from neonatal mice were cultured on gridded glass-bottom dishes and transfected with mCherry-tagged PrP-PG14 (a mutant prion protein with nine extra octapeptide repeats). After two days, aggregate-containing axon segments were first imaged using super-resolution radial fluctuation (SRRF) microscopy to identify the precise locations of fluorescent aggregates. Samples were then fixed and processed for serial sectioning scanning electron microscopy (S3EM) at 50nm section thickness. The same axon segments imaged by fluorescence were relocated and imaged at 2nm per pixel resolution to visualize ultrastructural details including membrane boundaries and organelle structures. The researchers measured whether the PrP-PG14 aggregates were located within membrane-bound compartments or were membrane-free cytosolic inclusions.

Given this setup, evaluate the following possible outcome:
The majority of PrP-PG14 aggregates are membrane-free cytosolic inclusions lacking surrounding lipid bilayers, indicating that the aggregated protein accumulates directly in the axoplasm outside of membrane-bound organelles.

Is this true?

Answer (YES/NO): NO